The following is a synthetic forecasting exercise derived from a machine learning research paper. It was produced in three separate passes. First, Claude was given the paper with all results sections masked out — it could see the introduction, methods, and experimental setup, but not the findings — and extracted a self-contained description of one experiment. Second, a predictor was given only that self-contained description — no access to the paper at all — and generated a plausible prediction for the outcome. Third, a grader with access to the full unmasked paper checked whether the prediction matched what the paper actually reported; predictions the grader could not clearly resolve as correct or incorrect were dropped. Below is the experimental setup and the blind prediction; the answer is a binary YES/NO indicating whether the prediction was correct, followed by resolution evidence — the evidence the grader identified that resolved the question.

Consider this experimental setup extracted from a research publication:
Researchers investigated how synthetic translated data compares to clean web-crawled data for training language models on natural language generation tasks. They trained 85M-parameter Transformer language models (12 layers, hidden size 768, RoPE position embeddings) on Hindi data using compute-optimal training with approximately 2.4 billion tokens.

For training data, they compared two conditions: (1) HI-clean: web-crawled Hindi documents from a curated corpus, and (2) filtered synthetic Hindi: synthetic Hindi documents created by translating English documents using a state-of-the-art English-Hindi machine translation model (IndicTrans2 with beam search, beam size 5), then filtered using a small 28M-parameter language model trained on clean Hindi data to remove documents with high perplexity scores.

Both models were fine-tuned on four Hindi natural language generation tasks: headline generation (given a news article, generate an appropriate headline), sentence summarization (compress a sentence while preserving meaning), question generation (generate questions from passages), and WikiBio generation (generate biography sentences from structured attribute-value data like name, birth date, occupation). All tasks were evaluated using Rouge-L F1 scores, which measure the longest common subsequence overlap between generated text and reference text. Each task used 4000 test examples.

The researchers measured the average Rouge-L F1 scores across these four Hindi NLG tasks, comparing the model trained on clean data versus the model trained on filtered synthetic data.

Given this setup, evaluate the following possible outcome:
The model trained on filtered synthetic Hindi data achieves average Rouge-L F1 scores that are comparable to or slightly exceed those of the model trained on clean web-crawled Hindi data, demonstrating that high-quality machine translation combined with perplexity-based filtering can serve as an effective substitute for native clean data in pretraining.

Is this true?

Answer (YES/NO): NO